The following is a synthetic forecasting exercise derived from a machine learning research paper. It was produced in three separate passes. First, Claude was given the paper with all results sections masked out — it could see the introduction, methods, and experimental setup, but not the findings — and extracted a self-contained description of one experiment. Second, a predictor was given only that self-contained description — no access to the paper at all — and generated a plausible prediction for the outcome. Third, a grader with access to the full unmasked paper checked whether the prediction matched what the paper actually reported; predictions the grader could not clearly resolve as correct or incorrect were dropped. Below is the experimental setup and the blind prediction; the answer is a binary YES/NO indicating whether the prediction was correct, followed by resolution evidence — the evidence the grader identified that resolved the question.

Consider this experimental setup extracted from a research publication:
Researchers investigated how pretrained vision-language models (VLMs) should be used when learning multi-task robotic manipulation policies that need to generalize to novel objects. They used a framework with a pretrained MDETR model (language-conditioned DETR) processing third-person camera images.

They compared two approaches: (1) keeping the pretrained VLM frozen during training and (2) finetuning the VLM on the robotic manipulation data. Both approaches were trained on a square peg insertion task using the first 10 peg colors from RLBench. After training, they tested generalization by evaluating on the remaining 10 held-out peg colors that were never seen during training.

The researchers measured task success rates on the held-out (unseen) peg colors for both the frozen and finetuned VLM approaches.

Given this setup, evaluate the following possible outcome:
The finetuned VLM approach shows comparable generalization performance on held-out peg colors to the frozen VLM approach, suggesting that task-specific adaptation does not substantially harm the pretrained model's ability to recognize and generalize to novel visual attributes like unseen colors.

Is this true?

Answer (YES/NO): NO